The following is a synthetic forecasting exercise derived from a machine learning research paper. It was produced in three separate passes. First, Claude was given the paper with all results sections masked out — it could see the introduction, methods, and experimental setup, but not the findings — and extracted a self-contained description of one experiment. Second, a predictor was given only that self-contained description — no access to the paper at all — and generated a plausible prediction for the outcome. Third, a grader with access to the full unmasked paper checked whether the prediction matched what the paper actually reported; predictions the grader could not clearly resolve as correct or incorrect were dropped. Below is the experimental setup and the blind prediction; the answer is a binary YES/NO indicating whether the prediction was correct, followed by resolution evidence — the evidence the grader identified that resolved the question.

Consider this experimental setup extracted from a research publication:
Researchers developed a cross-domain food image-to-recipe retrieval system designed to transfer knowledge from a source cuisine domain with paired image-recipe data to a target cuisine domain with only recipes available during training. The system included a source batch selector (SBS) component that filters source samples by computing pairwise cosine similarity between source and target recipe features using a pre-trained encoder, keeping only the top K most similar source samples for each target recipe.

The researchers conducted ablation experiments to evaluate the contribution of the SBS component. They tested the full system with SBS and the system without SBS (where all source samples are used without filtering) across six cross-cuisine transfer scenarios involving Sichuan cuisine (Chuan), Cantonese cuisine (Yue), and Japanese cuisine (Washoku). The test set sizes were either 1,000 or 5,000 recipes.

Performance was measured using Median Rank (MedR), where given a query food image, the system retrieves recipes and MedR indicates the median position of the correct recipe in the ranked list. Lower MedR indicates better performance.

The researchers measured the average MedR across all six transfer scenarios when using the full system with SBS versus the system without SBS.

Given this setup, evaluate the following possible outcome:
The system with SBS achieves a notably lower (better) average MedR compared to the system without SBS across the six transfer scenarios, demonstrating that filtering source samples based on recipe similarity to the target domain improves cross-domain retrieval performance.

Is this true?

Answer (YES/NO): YES